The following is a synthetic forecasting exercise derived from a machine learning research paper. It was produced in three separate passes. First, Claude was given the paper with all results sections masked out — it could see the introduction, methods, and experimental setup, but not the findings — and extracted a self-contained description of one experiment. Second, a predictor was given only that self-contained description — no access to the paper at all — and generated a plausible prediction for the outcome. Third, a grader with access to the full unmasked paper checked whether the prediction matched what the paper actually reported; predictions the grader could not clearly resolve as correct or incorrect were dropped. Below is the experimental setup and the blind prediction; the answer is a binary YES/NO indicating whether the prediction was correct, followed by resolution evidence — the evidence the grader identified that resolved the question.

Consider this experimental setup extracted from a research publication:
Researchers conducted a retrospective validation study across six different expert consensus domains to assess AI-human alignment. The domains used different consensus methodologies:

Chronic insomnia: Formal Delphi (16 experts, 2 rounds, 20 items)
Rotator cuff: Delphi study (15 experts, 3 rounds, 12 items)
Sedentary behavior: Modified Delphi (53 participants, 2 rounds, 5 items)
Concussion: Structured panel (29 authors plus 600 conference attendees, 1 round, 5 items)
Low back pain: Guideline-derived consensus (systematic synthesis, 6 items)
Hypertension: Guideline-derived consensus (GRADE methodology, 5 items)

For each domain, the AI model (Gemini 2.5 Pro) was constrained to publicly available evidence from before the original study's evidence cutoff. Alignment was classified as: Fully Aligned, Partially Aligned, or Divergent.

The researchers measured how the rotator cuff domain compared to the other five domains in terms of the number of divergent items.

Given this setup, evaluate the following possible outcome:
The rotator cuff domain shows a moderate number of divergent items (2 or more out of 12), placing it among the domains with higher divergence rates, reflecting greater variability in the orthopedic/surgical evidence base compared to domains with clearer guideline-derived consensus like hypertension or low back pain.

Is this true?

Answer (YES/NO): NO